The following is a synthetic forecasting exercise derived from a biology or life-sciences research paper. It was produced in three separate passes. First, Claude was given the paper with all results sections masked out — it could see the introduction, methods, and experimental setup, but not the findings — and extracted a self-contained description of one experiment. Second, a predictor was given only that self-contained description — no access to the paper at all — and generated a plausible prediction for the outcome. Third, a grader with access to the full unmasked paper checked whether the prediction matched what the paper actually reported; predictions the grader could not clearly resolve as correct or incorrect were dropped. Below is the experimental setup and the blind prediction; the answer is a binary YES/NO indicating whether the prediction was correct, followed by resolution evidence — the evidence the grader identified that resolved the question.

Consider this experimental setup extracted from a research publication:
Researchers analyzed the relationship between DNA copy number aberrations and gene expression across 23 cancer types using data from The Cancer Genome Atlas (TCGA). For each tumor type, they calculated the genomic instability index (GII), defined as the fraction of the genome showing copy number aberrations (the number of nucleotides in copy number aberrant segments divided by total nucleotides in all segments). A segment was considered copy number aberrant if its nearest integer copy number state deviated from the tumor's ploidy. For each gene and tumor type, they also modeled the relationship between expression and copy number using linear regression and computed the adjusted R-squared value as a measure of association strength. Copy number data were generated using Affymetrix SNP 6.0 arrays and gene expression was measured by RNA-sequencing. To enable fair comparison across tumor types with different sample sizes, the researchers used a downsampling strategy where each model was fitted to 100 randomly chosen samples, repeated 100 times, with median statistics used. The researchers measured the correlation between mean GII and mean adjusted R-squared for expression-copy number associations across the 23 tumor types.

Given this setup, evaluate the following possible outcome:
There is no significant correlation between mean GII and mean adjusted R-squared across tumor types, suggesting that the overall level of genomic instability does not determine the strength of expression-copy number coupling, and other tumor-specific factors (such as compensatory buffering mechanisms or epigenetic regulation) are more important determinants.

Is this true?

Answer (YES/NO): NO